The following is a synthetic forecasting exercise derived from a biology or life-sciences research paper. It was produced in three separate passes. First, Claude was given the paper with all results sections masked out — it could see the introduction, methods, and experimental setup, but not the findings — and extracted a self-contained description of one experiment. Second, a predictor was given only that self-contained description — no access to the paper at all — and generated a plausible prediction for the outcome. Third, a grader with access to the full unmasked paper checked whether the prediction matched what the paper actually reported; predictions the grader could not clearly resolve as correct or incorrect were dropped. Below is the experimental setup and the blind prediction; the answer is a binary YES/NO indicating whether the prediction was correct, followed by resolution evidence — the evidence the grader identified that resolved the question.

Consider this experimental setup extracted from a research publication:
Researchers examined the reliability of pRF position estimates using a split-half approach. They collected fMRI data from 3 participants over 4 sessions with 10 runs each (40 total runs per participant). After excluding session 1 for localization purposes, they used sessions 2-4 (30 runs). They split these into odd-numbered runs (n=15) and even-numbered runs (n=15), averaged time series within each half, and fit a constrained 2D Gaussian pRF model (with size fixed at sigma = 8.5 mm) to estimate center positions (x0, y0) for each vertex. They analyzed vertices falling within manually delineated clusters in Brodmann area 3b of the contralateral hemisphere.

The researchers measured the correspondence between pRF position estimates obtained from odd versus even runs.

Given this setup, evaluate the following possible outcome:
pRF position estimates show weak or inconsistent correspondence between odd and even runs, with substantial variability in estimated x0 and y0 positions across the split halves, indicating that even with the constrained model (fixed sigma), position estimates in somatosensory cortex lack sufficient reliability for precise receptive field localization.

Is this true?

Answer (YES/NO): NO